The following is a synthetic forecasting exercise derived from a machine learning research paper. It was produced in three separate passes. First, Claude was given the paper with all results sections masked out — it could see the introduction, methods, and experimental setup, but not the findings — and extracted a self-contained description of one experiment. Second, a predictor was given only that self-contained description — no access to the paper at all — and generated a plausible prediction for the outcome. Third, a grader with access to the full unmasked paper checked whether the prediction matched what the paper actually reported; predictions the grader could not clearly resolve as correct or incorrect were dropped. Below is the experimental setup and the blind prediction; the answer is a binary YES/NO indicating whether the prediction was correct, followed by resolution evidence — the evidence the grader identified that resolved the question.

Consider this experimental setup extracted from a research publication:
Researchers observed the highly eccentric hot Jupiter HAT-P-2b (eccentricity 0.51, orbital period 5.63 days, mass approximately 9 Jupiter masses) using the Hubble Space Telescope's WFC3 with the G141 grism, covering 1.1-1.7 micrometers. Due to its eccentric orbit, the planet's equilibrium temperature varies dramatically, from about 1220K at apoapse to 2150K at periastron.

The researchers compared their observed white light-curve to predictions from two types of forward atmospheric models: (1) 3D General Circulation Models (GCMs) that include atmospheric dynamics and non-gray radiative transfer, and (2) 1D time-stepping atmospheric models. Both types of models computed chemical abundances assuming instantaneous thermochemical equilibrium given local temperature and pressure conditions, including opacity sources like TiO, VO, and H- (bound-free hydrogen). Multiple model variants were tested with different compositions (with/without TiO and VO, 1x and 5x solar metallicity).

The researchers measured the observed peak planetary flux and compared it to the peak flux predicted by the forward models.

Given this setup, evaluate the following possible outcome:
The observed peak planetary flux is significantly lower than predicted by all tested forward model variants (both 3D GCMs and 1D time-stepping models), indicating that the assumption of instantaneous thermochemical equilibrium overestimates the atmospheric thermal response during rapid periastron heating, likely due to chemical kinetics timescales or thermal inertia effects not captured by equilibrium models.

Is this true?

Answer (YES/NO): NO